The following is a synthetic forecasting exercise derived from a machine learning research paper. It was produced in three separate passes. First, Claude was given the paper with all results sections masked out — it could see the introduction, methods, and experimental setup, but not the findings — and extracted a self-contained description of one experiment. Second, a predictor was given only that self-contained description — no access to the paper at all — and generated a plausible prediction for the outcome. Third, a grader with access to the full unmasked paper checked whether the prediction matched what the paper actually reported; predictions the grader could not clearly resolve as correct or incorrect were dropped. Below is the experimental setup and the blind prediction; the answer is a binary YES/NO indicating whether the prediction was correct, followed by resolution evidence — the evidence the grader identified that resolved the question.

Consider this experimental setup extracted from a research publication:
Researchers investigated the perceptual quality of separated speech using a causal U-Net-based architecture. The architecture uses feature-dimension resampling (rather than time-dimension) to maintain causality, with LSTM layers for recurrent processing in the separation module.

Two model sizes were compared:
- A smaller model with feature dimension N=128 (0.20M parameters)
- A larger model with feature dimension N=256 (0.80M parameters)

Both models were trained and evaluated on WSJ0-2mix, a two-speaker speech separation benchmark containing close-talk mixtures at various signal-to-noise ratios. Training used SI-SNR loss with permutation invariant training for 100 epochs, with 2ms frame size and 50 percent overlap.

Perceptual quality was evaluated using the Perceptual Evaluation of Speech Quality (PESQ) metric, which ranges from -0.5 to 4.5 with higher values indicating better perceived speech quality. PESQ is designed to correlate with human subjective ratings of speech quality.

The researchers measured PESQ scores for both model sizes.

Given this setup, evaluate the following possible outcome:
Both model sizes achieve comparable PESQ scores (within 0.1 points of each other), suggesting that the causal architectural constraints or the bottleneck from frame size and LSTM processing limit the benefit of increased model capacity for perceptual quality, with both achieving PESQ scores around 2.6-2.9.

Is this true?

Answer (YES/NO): NO